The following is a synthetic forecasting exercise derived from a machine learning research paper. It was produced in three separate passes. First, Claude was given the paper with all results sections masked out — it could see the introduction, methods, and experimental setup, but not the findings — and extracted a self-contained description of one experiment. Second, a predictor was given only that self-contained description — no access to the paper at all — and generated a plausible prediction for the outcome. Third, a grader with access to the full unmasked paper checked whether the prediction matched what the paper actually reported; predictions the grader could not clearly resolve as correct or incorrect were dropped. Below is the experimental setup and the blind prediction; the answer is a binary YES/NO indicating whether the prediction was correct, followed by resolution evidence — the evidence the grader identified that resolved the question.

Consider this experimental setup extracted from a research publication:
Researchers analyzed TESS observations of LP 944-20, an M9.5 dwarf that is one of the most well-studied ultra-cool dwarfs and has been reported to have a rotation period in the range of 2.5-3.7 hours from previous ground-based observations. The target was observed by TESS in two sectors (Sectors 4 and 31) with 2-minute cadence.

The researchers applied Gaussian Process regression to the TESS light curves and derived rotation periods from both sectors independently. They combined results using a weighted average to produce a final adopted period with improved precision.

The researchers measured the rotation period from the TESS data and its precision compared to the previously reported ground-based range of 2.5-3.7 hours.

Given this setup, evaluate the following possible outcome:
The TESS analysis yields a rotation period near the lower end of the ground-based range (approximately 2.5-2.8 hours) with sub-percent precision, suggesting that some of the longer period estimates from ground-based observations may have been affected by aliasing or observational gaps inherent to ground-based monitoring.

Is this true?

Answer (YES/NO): NO